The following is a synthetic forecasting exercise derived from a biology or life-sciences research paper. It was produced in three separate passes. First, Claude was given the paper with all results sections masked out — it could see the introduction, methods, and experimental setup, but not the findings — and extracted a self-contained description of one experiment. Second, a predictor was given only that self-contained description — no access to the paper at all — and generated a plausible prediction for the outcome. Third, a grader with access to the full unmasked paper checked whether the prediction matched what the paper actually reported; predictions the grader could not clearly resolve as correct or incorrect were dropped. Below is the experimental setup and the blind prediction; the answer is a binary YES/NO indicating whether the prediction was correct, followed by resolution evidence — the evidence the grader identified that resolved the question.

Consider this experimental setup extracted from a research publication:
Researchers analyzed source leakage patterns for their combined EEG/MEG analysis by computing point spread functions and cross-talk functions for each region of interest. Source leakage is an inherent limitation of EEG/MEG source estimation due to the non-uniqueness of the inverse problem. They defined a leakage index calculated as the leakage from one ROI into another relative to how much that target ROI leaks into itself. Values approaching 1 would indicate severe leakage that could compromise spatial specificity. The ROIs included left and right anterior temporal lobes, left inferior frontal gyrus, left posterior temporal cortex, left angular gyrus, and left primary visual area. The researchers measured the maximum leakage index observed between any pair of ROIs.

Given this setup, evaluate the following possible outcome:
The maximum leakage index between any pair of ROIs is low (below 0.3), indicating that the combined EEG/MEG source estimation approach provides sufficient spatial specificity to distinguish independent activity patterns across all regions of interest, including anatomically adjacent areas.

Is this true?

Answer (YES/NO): NO